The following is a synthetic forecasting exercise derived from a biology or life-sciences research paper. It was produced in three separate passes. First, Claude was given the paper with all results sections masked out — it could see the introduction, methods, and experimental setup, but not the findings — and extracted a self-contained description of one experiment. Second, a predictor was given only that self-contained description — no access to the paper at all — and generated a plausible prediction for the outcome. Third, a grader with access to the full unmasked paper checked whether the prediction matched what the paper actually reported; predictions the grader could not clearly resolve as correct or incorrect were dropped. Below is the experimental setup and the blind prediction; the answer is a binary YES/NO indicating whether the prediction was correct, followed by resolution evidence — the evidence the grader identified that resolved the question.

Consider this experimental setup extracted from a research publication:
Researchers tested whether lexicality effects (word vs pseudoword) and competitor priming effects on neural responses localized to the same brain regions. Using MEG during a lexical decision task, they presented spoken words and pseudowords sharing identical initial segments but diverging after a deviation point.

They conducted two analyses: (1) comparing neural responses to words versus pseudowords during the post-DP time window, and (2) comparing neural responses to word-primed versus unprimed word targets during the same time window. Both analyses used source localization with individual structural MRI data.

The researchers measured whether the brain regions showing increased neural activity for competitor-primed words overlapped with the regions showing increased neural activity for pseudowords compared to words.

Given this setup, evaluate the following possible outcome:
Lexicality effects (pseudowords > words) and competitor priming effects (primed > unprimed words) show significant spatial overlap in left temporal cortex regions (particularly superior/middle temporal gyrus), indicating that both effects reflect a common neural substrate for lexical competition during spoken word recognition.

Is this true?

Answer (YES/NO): NO